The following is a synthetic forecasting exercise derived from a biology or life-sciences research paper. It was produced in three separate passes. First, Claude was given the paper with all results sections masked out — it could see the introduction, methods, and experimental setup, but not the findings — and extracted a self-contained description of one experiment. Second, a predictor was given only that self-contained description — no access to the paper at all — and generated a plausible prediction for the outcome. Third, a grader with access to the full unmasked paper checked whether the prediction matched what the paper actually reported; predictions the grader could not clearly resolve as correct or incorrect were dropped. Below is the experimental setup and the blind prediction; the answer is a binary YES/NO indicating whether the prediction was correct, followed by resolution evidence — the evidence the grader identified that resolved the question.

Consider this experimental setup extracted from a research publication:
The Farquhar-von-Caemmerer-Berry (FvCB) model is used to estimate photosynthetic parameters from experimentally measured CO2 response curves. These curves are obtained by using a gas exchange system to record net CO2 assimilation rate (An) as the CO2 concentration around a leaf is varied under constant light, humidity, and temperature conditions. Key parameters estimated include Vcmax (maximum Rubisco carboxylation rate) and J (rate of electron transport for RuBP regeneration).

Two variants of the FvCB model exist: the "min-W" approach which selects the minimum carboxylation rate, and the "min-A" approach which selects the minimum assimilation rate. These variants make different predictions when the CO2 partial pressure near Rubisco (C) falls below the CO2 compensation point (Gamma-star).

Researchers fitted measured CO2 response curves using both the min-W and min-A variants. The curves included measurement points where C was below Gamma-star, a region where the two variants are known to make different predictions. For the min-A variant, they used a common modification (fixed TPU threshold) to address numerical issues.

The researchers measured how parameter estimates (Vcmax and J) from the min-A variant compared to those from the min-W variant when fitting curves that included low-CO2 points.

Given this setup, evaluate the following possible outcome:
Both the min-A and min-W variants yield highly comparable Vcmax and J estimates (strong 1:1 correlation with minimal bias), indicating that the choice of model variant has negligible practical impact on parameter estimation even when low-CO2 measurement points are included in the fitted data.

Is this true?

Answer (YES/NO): NO